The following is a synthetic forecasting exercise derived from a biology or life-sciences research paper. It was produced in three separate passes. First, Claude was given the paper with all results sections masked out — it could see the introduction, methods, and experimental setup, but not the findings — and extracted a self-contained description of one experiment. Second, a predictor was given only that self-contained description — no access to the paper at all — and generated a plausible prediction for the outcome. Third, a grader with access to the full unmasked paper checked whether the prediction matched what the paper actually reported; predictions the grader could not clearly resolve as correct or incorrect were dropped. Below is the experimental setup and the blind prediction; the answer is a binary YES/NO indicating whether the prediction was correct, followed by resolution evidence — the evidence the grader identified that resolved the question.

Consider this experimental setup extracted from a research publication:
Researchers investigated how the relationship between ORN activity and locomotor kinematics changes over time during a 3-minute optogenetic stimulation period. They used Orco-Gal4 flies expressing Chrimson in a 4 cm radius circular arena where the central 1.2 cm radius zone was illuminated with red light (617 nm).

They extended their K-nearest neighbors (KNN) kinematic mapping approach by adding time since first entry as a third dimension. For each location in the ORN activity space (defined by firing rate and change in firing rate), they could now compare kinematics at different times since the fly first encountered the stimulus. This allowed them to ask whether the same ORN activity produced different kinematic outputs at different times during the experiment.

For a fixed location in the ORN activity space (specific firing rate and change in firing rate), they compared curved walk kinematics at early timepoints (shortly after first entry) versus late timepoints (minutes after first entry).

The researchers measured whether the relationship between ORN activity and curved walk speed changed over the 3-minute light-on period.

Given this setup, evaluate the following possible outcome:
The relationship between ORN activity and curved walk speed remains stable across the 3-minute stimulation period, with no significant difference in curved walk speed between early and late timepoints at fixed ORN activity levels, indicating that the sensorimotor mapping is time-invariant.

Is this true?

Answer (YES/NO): NO